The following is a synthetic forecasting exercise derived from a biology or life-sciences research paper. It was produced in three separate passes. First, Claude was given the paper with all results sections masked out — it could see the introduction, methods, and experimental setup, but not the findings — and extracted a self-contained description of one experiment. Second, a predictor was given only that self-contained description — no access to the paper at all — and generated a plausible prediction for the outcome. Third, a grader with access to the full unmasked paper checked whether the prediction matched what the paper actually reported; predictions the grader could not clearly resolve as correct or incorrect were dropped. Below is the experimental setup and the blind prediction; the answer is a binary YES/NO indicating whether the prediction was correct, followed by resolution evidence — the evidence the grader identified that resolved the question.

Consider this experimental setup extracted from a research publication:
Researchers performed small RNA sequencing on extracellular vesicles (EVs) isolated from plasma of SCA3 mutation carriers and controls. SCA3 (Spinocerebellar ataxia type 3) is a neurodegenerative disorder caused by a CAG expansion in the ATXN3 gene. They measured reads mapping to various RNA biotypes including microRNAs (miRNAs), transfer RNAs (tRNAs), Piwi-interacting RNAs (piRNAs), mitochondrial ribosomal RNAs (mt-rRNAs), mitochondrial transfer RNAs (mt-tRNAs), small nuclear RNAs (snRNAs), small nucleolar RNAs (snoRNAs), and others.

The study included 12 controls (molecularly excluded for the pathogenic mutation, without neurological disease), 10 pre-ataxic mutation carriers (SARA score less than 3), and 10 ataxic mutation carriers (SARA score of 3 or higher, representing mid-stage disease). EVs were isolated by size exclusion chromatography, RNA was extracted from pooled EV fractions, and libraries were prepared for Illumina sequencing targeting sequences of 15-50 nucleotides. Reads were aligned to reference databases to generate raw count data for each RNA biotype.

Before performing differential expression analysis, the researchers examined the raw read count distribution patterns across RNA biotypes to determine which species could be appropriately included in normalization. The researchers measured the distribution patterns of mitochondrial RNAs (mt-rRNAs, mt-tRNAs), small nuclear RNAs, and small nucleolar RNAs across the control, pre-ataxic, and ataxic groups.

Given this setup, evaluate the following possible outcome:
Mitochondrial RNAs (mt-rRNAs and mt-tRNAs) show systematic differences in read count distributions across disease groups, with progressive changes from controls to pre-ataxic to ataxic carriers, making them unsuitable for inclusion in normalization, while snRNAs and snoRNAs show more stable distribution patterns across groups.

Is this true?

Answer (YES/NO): NO